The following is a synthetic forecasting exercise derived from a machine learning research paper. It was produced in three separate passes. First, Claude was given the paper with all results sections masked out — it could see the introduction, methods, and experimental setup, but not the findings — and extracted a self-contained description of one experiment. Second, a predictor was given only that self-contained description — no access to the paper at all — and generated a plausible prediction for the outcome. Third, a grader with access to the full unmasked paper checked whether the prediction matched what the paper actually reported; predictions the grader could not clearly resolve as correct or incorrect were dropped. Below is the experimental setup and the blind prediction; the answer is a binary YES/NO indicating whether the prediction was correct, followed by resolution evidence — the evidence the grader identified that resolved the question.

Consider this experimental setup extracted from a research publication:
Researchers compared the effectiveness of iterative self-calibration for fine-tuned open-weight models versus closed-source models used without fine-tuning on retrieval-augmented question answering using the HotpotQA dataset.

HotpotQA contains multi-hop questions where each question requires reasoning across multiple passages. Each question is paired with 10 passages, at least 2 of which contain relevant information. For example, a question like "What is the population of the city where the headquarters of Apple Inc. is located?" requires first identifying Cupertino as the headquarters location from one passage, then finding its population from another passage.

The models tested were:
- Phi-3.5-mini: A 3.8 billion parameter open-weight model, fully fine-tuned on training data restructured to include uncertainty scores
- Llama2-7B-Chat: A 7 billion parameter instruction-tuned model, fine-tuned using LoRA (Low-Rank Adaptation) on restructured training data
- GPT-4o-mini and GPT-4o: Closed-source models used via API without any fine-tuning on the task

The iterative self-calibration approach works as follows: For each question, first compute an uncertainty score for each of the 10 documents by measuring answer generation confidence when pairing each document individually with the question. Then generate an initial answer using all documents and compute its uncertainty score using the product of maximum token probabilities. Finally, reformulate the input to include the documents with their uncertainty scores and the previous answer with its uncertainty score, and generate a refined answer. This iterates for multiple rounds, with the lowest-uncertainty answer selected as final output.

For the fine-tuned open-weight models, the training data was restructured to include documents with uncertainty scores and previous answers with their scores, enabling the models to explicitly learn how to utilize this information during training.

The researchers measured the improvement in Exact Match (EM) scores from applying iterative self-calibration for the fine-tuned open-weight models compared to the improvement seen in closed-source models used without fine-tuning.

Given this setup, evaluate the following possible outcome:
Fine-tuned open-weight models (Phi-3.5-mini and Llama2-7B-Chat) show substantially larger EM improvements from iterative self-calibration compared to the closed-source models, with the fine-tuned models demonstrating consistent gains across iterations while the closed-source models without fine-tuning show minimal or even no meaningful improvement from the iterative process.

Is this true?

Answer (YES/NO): NO